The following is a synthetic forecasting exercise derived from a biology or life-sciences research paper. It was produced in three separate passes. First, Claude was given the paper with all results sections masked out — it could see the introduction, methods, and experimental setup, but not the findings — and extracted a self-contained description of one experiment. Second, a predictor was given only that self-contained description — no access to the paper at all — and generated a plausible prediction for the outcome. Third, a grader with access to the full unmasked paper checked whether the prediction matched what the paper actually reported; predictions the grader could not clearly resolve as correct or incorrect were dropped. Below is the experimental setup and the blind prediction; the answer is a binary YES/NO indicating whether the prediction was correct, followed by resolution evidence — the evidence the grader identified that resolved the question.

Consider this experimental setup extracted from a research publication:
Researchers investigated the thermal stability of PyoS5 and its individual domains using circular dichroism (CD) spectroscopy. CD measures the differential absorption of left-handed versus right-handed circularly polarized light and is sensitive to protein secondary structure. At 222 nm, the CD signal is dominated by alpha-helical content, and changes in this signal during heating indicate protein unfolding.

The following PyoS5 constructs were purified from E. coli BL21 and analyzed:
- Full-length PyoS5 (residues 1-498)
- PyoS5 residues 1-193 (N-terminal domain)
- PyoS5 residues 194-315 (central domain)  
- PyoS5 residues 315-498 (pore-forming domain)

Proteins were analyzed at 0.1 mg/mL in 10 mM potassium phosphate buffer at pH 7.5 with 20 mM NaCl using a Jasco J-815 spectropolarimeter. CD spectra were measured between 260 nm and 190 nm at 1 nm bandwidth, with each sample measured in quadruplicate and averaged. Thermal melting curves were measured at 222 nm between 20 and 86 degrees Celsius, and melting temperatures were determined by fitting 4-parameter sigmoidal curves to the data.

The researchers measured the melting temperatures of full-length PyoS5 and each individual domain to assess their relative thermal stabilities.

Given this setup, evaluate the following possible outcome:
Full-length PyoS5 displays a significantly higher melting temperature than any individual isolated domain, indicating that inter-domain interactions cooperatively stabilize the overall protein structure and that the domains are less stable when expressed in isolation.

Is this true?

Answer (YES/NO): NO